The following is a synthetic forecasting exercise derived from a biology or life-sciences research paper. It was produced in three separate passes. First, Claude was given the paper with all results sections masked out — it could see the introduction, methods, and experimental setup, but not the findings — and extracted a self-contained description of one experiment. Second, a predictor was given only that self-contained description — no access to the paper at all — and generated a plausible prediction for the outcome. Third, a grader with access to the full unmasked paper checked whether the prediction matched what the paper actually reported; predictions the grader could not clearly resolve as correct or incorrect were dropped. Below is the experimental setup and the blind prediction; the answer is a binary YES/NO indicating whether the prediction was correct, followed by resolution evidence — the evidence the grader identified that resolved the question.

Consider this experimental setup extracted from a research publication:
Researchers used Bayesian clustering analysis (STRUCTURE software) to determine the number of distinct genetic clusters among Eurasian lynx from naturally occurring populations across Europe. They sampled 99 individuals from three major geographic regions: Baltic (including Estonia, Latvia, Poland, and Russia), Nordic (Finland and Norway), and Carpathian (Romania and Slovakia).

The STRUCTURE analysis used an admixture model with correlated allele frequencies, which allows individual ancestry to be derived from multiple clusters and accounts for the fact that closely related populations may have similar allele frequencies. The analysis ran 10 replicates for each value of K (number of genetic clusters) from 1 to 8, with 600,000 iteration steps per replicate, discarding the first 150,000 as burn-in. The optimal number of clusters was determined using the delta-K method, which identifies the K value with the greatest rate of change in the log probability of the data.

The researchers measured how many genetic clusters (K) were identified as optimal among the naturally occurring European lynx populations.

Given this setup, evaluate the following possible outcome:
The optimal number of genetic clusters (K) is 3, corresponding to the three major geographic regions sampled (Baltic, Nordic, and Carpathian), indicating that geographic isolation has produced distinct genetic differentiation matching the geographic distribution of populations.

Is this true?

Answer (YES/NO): NO